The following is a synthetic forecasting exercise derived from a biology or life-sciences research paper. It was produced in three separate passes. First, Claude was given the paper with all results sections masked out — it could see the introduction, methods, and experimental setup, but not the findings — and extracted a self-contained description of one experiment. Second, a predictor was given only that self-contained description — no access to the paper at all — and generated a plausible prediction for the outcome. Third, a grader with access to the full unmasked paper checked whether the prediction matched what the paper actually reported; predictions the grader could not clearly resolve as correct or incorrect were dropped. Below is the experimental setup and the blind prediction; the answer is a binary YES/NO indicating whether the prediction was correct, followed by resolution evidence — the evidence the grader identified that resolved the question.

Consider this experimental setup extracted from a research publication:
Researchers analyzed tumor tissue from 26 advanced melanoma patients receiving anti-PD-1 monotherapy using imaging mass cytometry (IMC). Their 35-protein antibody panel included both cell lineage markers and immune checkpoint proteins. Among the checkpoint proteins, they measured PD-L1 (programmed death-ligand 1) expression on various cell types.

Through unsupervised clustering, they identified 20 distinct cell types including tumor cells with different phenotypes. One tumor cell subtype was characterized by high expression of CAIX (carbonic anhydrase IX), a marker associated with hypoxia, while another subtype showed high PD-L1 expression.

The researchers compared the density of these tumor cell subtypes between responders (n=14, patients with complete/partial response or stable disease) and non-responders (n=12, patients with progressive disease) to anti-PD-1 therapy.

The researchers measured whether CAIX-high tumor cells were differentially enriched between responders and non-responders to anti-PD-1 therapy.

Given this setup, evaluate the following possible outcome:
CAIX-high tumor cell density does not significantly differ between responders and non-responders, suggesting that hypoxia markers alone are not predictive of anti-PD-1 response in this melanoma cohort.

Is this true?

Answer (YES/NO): NO